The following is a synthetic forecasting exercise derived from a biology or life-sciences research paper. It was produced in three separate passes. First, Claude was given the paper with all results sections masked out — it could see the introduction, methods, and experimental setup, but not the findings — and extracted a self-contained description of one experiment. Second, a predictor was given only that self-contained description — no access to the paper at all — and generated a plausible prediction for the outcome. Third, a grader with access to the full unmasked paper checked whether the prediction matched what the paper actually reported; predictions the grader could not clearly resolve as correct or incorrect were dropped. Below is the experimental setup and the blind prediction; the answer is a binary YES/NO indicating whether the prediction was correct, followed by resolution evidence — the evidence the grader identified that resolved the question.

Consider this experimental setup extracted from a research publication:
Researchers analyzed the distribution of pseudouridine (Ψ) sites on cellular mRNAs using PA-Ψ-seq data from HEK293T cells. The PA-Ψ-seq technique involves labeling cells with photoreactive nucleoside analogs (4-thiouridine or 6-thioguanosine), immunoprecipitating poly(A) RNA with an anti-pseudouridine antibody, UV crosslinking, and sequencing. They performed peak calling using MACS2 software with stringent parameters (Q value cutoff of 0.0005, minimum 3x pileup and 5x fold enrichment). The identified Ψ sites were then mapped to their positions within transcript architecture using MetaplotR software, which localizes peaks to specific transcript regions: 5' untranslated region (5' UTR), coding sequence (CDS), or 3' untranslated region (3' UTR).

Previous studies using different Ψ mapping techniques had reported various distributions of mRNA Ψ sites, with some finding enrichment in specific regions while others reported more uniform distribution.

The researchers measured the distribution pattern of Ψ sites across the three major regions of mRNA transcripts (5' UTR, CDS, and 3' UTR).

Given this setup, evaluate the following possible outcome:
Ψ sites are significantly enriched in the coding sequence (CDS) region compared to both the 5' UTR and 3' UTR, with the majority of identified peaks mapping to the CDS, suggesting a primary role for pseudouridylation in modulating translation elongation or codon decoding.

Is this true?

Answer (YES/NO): NO